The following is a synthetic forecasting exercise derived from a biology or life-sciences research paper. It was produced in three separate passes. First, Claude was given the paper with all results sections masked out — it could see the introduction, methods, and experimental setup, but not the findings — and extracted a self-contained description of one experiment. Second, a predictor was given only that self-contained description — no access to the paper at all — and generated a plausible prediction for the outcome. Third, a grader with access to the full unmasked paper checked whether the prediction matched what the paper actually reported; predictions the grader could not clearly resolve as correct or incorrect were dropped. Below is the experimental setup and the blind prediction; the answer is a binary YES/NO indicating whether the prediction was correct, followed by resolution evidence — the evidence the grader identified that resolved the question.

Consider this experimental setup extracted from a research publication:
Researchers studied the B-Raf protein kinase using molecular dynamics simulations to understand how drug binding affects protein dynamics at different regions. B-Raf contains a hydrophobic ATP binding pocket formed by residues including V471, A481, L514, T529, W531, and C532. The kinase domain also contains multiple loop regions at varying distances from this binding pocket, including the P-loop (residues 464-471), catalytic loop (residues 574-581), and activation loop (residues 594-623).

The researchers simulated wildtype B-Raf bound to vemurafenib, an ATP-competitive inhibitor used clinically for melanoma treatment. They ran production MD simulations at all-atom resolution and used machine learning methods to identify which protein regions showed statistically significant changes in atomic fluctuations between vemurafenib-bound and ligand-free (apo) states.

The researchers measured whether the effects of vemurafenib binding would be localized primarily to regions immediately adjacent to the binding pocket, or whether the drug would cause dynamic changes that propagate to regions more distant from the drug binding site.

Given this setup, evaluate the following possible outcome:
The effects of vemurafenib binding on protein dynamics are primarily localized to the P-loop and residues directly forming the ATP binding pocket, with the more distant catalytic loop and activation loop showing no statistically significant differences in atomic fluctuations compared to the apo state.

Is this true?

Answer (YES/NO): NO